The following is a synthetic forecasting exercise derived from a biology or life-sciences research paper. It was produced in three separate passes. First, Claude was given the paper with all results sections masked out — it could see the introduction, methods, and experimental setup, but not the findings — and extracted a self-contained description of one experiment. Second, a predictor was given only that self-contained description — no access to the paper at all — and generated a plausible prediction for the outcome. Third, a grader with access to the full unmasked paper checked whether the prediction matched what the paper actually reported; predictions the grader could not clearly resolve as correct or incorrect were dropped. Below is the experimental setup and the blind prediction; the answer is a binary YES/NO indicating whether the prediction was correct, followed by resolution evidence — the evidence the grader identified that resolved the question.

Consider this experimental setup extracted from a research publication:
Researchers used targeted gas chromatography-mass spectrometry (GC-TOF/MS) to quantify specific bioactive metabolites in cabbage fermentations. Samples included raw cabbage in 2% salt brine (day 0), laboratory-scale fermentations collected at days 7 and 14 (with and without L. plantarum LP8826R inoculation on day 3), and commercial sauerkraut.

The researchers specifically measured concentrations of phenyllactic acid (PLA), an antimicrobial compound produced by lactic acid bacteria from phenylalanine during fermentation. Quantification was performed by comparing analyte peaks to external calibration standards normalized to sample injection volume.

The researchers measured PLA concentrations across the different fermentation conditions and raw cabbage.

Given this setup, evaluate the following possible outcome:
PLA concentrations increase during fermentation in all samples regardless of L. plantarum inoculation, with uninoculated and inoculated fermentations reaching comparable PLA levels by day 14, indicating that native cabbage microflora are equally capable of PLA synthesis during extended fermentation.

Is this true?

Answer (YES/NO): NO